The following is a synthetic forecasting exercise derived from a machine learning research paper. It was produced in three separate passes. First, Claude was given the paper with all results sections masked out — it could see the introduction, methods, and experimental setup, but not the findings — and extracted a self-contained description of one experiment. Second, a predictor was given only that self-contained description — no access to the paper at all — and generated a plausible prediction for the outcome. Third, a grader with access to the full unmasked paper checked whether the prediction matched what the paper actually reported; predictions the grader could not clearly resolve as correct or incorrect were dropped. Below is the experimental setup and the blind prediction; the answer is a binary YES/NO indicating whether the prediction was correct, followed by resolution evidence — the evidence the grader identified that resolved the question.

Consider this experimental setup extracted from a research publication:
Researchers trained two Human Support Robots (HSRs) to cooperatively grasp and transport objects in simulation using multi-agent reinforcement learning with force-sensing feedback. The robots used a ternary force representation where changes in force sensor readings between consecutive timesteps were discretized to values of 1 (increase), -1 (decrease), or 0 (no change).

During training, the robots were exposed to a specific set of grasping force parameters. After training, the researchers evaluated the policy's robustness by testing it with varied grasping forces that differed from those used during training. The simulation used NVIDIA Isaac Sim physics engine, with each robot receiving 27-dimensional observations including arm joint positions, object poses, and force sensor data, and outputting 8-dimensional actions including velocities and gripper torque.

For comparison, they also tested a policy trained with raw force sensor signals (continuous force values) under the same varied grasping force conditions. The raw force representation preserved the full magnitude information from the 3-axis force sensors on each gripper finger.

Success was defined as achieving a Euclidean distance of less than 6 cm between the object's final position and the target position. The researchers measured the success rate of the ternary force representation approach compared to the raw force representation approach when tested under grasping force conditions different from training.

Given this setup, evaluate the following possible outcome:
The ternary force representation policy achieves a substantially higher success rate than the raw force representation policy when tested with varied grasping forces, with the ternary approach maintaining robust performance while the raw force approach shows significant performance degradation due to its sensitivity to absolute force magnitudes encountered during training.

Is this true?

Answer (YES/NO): YES